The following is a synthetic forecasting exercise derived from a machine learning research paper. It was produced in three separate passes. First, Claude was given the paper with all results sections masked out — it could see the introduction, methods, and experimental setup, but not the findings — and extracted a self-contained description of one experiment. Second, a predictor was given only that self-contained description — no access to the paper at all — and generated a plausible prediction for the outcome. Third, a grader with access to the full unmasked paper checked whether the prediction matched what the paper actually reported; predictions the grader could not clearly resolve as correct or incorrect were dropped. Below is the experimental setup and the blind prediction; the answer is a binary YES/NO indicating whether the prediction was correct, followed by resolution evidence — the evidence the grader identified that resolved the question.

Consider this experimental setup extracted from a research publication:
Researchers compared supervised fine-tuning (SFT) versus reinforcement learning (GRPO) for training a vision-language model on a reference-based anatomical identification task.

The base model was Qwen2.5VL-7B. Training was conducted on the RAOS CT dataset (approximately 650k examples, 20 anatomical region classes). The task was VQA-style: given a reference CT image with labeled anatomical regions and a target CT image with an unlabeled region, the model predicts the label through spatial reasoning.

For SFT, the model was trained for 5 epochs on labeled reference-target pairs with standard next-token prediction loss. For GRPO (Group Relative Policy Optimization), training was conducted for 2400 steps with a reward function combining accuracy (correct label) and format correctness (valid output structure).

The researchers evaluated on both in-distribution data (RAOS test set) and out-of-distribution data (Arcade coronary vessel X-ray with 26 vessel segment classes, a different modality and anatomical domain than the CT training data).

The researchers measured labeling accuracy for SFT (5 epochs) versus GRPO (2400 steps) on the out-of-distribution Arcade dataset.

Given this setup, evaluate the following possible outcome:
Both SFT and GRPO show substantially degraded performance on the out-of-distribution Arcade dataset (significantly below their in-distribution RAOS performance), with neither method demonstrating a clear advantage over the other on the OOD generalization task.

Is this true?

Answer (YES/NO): NO